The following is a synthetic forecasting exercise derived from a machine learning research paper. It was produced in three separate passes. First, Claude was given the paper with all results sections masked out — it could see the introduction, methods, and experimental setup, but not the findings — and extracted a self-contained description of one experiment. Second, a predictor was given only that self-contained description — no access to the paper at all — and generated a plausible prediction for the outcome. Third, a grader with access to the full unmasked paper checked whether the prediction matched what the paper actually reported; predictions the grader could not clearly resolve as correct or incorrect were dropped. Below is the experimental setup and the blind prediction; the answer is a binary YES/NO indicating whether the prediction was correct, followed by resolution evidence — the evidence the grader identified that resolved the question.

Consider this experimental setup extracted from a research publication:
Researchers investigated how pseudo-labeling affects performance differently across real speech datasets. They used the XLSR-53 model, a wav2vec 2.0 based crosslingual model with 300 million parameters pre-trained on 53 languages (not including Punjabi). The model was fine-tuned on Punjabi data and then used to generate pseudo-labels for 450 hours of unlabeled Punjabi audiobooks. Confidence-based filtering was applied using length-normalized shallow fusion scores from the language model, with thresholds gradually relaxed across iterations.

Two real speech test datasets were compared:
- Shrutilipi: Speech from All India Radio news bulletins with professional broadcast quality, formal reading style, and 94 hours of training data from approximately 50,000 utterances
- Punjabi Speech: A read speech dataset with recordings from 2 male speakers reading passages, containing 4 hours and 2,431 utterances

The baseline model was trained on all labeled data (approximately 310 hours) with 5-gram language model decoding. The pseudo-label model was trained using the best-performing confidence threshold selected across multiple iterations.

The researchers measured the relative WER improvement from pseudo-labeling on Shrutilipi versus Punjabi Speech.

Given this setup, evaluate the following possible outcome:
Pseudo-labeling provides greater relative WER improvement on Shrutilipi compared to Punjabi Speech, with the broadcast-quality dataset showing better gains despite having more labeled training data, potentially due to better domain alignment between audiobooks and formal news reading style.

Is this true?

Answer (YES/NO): YES